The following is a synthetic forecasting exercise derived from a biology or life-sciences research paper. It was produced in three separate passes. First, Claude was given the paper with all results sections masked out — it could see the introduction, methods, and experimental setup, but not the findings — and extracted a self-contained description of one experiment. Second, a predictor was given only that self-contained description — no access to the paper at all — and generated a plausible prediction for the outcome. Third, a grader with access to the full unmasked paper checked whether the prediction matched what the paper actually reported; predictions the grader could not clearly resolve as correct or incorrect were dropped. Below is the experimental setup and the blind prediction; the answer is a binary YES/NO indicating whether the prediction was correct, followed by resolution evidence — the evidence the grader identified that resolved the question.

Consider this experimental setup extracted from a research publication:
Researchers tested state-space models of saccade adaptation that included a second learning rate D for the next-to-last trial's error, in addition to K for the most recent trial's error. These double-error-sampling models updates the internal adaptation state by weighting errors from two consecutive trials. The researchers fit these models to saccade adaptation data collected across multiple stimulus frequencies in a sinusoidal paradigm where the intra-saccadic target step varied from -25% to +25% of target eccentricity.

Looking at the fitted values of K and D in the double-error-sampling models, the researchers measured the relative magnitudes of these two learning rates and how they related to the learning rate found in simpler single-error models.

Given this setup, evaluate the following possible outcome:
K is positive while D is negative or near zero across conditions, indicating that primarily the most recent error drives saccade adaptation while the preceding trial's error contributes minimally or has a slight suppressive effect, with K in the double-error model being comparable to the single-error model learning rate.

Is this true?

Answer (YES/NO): NO